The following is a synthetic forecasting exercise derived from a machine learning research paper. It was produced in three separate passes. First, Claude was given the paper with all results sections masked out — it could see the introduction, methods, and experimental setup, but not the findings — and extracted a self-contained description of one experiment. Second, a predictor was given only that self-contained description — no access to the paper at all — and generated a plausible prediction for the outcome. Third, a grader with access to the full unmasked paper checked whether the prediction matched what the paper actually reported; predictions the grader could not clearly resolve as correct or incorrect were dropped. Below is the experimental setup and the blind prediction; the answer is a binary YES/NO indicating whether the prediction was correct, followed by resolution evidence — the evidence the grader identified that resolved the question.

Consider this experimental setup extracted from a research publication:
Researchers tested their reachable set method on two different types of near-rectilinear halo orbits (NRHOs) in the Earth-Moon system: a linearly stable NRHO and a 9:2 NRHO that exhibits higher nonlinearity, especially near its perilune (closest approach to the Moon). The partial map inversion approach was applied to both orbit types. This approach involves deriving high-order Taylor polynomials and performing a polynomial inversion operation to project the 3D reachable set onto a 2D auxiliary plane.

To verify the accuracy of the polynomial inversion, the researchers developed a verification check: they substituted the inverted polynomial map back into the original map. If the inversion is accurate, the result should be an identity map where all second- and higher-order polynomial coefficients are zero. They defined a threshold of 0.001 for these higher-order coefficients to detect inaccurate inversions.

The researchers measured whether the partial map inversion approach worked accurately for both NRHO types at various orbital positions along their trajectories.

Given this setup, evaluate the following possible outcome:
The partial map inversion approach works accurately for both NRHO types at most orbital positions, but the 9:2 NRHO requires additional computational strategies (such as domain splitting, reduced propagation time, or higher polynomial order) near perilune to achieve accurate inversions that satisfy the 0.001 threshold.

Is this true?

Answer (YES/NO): NO